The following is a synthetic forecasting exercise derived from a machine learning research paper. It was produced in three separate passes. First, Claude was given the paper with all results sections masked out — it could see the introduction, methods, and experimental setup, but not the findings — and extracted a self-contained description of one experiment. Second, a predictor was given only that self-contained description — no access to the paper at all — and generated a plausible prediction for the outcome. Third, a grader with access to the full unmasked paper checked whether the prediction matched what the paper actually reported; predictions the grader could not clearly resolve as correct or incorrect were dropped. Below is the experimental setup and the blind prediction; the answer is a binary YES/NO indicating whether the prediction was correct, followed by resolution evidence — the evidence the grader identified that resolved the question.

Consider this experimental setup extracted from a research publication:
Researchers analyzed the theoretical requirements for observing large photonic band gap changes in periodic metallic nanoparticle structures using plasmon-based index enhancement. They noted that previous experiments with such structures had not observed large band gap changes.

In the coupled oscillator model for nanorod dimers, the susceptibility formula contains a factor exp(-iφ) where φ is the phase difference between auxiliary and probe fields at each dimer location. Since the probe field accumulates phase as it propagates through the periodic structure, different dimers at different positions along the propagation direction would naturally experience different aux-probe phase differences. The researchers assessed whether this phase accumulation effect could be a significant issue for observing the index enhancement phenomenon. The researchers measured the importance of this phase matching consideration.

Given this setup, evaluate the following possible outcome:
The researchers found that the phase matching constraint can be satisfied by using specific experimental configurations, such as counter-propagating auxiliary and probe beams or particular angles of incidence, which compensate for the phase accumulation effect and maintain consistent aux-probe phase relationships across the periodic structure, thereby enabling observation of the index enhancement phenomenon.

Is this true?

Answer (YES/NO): NO